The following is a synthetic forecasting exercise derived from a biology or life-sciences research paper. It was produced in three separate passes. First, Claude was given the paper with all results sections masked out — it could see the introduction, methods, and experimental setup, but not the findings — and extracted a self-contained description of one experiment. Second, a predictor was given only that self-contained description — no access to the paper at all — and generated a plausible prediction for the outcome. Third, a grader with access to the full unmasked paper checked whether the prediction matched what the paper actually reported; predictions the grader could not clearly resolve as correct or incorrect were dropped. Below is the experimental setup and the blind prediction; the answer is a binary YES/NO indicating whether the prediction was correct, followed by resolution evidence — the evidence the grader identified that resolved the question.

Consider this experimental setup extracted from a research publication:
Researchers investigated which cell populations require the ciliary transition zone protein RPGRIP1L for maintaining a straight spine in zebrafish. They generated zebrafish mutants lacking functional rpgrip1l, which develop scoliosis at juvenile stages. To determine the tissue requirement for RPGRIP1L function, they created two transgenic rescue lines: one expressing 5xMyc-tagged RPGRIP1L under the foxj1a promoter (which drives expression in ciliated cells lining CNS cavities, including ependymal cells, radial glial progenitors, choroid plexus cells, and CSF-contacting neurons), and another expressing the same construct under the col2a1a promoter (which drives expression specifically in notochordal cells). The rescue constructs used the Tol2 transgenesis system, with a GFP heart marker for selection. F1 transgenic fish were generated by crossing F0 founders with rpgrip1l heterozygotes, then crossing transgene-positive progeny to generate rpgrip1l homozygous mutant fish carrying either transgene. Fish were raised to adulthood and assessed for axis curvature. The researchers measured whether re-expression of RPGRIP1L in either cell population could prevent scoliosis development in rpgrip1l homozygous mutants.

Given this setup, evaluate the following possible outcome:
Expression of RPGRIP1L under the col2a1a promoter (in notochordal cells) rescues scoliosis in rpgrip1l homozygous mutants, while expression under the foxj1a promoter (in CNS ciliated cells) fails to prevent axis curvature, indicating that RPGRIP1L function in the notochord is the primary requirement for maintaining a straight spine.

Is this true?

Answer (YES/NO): NO